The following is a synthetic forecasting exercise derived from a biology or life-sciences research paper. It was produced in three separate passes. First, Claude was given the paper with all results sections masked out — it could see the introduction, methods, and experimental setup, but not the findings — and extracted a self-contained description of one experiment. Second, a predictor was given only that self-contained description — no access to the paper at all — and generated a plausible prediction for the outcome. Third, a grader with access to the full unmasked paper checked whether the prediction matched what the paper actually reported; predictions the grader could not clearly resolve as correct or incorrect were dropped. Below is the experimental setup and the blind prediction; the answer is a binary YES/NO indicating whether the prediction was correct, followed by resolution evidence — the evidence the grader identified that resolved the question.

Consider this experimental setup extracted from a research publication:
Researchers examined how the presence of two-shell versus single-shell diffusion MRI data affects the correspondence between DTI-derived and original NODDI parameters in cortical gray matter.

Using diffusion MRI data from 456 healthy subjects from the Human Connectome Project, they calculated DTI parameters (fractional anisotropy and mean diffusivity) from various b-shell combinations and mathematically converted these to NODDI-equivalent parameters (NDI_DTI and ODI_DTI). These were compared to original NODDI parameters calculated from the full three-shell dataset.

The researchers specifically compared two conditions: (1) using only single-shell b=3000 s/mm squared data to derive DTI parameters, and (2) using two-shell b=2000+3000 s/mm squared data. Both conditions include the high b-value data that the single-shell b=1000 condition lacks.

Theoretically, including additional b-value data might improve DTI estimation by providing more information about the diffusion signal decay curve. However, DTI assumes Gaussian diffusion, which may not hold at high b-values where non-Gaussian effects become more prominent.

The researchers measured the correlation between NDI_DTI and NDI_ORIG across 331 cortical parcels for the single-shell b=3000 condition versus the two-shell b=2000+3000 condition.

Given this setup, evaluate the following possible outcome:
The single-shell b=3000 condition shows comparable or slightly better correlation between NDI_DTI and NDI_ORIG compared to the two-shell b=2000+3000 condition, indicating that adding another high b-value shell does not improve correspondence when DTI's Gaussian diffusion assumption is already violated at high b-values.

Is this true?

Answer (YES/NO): NO